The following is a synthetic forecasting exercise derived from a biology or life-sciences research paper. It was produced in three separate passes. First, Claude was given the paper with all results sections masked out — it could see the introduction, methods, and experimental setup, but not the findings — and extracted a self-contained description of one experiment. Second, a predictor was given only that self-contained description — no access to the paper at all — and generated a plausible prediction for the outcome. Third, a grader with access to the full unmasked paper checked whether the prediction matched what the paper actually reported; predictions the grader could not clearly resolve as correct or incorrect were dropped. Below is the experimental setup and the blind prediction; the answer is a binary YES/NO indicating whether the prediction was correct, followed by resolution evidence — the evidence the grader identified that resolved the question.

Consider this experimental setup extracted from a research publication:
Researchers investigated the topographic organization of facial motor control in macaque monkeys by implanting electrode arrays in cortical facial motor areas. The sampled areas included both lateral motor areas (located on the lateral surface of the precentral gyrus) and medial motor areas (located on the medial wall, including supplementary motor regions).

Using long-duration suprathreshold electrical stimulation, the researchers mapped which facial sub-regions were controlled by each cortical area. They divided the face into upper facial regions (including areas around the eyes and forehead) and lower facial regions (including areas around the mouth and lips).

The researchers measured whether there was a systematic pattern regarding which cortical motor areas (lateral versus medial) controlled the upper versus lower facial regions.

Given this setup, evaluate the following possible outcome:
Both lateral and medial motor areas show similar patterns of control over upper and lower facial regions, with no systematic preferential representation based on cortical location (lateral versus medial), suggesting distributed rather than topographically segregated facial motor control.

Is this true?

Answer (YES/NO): NO